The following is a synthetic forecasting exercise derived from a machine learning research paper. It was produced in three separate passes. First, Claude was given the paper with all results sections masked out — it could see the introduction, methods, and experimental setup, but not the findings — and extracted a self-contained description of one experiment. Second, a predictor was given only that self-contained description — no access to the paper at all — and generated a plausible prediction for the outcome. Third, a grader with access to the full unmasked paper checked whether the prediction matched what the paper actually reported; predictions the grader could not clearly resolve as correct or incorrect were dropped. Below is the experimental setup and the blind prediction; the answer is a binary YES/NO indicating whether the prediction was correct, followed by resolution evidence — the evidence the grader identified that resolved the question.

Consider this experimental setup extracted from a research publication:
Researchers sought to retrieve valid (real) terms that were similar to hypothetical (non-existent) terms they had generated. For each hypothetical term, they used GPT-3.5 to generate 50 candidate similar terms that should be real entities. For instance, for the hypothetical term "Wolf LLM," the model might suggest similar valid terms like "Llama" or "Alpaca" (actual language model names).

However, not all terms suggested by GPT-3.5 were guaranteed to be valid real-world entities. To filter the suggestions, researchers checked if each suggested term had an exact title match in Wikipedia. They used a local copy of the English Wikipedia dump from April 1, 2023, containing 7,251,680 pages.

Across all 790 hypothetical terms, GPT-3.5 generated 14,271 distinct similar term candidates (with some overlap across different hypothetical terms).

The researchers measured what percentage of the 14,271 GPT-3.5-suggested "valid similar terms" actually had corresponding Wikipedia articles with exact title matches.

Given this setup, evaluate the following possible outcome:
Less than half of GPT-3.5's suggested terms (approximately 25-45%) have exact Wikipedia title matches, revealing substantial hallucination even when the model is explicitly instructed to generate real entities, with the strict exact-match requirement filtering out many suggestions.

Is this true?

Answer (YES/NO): YES